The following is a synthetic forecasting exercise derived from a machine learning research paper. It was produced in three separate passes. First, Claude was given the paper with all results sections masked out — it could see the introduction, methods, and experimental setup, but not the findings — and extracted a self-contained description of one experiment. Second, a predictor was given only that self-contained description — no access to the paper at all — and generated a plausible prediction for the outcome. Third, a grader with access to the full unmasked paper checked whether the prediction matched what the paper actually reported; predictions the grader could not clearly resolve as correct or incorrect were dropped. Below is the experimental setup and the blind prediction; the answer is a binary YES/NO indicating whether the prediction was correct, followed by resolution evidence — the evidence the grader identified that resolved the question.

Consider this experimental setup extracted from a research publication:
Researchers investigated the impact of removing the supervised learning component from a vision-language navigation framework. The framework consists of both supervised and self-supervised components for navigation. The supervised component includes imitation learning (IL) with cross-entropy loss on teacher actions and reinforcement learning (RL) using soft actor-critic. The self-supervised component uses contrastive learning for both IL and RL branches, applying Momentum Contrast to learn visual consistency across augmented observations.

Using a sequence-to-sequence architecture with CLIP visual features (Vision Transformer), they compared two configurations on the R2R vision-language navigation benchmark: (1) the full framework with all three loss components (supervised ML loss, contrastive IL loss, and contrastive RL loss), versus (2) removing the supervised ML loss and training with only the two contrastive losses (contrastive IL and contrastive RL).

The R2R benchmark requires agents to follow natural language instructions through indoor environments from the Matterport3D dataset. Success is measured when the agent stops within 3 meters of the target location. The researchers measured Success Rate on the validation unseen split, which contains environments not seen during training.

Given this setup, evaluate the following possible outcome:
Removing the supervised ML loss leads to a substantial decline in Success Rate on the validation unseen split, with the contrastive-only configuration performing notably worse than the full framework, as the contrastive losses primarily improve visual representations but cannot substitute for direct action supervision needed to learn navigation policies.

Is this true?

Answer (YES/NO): YES